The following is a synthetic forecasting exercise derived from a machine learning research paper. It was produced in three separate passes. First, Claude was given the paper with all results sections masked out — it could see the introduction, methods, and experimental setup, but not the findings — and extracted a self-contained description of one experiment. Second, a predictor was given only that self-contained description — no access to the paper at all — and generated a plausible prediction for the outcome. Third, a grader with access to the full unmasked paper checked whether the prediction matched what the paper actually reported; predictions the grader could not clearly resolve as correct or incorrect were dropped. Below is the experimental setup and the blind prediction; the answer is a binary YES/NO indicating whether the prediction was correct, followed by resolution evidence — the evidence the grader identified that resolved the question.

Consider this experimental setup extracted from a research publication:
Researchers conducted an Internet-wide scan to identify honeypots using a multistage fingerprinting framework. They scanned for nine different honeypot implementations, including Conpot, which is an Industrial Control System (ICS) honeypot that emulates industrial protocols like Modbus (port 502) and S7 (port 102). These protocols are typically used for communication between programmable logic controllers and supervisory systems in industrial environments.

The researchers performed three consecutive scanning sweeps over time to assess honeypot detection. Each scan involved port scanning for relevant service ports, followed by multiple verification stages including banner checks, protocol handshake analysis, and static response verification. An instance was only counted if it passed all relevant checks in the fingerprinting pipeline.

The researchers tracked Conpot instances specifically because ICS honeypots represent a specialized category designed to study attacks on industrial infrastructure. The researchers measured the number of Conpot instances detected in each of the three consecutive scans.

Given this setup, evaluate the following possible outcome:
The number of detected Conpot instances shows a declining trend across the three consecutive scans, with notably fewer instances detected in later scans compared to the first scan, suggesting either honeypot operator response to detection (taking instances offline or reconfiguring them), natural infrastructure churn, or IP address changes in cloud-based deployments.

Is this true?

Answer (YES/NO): NO